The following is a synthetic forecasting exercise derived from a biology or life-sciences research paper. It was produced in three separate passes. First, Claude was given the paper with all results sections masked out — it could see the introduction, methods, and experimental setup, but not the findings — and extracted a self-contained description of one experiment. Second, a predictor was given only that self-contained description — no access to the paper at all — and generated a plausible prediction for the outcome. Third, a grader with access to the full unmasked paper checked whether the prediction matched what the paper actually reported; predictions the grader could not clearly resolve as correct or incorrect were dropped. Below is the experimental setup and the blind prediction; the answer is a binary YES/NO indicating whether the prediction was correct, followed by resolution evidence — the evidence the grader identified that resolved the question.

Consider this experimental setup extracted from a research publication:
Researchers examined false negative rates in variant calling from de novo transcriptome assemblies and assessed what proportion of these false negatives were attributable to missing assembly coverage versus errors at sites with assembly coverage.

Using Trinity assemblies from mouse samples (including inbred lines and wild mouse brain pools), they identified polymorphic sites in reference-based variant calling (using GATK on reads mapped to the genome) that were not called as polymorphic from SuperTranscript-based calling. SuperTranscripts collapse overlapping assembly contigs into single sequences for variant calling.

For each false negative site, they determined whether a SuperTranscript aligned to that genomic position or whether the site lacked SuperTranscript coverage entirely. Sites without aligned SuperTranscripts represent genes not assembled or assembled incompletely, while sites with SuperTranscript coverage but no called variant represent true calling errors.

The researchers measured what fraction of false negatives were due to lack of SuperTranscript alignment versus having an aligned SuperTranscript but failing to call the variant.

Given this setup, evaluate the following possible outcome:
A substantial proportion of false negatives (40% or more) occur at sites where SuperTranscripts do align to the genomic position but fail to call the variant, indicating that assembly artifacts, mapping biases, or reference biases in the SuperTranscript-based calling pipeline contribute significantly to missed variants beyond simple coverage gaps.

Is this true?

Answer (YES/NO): YES